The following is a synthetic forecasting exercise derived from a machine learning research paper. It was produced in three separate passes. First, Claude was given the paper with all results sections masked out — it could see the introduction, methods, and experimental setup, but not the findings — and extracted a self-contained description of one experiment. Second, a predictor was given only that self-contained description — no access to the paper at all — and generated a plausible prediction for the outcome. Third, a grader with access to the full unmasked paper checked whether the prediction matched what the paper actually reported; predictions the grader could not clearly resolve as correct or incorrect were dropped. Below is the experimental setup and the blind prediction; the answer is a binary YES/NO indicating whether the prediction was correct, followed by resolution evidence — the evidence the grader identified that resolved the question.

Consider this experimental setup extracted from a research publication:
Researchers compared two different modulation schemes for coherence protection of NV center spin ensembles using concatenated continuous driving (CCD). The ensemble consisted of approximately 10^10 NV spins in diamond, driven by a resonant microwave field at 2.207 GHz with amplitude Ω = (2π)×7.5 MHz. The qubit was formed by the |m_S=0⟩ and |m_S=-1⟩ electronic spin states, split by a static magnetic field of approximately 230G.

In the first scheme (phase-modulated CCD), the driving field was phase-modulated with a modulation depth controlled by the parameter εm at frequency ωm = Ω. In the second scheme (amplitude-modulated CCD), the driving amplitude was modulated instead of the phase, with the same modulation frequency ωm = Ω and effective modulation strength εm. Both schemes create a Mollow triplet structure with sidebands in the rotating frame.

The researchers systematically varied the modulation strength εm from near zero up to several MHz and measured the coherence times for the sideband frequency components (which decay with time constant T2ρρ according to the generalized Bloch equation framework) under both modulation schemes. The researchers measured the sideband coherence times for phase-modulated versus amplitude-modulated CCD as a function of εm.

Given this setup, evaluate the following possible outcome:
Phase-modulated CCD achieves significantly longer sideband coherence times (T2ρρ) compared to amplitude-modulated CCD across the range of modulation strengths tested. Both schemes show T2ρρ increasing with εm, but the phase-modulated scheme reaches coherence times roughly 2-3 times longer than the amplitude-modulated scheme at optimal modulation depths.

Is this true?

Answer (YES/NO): NO